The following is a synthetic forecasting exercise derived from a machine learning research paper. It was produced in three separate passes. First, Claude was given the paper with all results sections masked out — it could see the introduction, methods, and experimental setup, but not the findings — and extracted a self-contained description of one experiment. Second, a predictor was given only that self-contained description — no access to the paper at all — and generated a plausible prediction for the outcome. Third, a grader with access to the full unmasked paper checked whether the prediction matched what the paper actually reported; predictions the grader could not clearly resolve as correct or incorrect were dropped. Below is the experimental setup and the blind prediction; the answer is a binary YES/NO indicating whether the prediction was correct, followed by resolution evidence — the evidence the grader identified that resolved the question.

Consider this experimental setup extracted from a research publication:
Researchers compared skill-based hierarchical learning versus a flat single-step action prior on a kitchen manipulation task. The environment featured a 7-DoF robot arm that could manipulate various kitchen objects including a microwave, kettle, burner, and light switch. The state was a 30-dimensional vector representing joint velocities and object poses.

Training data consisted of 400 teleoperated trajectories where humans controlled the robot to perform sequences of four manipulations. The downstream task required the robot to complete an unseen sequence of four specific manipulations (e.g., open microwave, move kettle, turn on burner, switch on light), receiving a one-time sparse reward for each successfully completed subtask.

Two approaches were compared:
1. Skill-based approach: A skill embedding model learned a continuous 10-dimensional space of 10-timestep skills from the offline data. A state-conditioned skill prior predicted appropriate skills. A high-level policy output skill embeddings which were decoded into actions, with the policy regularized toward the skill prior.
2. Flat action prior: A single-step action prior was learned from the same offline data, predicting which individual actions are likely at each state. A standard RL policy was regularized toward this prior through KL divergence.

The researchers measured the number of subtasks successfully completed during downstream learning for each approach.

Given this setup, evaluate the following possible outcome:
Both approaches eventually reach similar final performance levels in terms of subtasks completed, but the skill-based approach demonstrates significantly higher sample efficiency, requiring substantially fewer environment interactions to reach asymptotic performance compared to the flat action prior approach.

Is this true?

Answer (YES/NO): NO